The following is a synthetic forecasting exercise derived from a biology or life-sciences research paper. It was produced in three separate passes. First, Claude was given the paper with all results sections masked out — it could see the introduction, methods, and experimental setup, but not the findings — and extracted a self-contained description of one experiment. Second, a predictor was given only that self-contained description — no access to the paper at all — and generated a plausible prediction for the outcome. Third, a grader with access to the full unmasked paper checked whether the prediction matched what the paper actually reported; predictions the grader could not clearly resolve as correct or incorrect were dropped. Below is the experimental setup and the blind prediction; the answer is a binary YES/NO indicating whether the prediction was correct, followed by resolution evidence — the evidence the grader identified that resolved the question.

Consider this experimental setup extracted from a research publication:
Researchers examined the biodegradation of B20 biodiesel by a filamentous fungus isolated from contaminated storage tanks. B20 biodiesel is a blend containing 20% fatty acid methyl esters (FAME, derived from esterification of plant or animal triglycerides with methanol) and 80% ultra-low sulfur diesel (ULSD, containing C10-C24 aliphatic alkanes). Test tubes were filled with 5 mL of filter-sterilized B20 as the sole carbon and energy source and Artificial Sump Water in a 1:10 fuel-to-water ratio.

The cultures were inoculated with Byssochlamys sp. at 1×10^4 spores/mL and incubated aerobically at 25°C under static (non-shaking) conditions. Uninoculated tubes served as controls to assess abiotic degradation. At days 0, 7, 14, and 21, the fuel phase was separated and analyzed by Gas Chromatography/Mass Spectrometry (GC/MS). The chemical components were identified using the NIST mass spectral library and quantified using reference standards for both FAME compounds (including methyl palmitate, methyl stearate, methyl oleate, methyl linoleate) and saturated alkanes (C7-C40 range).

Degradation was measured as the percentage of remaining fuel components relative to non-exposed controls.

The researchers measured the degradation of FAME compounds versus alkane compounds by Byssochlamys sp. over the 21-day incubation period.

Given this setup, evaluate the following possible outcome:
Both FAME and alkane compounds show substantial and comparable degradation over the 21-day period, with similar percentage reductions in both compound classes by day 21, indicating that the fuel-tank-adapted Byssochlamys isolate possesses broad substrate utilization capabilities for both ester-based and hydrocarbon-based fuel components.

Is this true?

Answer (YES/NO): NO